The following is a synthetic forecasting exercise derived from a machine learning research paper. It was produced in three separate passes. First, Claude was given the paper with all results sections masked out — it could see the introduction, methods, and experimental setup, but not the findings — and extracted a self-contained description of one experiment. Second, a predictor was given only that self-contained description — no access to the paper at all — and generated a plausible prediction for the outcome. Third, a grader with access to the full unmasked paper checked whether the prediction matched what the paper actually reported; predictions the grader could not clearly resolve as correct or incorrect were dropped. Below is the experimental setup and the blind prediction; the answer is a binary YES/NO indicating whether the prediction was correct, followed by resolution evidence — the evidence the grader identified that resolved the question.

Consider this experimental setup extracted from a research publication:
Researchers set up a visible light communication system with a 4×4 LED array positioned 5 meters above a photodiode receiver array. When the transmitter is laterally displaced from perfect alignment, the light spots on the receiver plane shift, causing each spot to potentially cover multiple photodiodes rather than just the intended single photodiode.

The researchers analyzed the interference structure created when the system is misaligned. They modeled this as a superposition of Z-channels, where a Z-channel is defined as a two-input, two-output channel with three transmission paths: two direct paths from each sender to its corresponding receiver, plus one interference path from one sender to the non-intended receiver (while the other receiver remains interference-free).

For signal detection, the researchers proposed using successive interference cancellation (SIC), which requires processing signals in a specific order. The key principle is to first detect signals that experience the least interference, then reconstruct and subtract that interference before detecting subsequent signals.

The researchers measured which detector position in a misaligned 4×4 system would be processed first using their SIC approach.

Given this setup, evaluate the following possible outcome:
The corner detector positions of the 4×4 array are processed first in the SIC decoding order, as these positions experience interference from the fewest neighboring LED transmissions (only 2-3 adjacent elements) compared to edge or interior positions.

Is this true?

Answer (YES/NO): NO